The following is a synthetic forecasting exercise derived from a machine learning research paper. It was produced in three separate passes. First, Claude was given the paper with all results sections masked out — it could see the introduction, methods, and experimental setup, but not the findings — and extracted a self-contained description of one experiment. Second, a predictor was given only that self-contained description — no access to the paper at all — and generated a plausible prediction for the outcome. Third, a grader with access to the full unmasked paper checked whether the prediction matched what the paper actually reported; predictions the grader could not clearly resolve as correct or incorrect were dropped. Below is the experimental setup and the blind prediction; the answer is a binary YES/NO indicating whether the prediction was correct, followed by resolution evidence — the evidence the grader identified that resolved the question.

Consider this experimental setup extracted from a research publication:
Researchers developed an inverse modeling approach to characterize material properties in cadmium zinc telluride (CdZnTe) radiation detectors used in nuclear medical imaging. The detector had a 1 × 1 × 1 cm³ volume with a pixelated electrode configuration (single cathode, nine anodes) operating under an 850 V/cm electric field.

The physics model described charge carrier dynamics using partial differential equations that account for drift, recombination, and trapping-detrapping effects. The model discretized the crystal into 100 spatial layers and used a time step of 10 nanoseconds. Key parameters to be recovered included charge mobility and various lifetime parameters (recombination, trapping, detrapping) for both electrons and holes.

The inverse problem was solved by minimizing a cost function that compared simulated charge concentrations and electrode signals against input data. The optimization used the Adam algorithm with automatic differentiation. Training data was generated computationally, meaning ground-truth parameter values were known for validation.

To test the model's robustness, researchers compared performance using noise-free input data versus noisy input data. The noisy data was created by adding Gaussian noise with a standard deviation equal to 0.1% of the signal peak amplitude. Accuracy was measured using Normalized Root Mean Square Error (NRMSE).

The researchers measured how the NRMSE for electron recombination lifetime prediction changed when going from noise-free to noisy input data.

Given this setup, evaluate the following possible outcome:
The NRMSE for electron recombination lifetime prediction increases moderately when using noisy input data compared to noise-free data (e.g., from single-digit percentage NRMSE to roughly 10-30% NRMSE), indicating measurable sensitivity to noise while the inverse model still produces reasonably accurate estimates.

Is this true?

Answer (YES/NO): YES